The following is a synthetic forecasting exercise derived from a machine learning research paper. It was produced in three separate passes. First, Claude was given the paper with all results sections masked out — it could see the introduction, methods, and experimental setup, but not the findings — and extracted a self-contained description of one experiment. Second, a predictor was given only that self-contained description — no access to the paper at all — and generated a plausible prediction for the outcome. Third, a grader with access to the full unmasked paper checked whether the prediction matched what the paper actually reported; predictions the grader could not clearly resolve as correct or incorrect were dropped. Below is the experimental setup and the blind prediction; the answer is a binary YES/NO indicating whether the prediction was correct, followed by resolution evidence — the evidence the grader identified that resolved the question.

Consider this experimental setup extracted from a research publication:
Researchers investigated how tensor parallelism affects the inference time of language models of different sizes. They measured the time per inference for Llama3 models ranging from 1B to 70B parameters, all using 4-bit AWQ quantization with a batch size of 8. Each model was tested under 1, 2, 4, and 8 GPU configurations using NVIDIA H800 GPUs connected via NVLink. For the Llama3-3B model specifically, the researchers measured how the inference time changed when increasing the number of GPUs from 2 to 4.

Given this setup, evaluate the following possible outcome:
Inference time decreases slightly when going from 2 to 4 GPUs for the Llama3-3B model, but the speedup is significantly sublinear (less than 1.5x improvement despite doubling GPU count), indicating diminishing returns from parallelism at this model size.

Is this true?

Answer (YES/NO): NO